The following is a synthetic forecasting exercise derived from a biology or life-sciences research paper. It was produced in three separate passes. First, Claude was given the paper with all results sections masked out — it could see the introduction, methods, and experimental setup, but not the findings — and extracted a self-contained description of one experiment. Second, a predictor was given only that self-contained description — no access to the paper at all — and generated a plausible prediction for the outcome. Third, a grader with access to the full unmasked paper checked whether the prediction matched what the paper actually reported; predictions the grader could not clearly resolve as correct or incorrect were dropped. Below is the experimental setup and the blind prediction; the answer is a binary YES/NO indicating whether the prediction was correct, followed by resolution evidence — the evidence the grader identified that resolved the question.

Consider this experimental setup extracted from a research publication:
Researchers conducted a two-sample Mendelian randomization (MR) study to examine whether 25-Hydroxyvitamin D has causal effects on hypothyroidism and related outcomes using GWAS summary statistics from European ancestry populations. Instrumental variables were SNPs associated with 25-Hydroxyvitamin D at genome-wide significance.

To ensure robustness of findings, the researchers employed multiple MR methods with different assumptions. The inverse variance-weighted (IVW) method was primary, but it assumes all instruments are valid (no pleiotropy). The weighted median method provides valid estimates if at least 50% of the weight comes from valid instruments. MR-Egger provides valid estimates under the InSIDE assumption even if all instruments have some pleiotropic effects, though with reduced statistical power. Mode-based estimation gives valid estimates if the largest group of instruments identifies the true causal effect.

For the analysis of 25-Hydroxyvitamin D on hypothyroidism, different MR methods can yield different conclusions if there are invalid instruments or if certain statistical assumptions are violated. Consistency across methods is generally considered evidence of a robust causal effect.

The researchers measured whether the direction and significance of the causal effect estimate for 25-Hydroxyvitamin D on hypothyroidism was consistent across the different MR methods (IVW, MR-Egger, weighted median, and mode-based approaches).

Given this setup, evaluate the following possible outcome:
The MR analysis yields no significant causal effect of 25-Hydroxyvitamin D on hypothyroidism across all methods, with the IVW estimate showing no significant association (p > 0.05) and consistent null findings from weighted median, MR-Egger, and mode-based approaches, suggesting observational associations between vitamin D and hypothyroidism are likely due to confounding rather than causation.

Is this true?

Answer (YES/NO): NO